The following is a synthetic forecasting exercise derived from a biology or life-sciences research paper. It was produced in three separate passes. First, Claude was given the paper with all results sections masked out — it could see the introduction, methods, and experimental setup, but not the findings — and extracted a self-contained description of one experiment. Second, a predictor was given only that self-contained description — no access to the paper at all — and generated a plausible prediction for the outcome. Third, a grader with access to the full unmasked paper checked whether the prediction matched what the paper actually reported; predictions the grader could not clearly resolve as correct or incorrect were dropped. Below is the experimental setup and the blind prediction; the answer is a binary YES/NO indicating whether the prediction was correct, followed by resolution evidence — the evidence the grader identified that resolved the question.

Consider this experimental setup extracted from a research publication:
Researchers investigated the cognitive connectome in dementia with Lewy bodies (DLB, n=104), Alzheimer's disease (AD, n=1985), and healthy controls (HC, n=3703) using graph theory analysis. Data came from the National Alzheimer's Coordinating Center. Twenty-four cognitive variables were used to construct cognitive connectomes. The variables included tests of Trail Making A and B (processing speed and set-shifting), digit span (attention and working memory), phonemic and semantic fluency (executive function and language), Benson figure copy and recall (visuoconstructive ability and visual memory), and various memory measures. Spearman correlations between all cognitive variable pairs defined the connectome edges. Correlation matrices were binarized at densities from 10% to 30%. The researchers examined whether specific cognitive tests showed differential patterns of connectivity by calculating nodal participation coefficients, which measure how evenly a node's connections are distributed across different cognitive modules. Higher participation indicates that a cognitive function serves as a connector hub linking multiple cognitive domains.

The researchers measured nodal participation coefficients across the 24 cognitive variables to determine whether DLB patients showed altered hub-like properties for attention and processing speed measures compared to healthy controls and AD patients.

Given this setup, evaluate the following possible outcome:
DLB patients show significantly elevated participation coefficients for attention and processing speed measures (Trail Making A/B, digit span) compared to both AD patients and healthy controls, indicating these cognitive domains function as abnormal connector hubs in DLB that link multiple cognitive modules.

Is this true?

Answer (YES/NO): NO